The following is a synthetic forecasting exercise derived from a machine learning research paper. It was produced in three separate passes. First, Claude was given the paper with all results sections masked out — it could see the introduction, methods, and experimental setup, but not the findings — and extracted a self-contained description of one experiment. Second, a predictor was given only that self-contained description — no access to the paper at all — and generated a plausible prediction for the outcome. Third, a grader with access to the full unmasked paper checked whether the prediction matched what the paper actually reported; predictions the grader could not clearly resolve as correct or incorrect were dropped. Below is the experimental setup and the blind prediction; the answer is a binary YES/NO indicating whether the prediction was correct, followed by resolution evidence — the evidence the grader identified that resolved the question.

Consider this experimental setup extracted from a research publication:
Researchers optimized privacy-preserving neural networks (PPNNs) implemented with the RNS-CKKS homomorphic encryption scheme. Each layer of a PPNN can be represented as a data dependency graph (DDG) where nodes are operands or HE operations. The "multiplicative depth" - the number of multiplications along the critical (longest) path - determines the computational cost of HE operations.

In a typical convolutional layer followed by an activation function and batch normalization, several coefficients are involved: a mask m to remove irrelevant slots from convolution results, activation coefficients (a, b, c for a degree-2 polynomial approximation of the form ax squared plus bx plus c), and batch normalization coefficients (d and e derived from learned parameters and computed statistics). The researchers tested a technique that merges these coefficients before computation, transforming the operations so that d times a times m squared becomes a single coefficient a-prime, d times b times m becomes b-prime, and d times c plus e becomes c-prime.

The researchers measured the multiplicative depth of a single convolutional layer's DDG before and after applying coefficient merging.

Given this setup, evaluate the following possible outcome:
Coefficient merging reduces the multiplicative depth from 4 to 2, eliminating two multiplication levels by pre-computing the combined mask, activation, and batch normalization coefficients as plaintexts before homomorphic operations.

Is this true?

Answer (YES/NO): NO